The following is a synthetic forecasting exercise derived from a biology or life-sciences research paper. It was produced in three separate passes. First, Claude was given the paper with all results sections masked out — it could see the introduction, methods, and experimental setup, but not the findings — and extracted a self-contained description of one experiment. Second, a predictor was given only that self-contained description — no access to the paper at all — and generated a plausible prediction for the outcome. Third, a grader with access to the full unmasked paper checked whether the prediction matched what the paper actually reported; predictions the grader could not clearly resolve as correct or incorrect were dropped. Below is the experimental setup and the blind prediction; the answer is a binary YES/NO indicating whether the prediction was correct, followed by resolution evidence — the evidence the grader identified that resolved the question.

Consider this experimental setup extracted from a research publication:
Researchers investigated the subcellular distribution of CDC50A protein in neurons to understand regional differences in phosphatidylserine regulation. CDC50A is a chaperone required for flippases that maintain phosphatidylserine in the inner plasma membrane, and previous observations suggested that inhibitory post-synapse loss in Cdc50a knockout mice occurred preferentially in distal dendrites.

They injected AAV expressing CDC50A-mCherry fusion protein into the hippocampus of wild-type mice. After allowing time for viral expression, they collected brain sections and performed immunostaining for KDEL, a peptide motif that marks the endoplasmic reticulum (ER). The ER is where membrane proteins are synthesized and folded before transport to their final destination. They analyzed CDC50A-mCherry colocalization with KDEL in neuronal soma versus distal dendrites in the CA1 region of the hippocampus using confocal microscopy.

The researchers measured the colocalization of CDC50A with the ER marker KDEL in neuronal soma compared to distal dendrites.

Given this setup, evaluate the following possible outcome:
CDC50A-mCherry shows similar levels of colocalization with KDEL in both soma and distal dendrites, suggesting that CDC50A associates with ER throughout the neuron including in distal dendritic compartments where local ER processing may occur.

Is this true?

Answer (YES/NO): NO